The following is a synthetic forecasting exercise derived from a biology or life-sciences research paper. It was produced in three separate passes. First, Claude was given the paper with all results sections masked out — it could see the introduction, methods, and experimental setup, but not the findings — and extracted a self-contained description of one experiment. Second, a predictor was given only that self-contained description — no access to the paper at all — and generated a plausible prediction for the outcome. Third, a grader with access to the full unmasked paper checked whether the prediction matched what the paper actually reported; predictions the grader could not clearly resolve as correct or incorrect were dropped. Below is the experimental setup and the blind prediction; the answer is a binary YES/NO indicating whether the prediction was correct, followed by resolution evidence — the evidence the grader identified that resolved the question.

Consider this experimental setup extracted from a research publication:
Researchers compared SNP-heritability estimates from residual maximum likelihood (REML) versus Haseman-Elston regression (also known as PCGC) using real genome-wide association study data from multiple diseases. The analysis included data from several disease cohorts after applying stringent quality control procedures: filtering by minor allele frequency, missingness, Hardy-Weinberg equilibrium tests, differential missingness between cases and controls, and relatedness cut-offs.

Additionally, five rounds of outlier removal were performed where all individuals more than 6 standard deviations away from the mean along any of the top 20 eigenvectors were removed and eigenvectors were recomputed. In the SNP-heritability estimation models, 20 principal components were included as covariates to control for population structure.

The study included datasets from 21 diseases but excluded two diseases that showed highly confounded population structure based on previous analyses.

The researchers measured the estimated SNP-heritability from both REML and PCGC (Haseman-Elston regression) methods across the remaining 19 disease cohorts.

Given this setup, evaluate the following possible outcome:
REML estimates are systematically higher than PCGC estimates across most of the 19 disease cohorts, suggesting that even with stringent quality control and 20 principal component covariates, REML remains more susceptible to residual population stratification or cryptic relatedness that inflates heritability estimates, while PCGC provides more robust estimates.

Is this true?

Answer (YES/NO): NO